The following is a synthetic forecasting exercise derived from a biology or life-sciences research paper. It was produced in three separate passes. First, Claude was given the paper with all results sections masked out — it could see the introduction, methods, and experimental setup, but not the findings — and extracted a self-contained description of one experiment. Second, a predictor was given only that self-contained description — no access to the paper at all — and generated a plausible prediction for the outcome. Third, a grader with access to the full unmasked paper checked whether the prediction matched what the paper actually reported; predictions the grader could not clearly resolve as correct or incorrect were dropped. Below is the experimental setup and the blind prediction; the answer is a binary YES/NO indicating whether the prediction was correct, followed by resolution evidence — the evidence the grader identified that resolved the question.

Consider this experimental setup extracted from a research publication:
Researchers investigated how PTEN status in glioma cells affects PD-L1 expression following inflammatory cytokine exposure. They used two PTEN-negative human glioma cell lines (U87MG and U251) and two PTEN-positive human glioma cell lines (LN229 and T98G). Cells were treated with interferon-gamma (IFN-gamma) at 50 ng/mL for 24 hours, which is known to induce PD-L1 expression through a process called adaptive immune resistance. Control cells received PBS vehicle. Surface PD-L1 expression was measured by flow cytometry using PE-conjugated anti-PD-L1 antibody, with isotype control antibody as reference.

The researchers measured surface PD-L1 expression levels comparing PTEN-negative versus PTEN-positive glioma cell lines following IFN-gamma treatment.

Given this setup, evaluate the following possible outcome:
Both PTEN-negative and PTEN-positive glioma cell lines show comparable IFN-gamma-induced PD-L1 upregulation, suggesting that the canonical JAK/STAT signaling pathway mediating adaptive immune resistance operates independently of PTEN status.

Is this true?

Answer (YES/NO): NO